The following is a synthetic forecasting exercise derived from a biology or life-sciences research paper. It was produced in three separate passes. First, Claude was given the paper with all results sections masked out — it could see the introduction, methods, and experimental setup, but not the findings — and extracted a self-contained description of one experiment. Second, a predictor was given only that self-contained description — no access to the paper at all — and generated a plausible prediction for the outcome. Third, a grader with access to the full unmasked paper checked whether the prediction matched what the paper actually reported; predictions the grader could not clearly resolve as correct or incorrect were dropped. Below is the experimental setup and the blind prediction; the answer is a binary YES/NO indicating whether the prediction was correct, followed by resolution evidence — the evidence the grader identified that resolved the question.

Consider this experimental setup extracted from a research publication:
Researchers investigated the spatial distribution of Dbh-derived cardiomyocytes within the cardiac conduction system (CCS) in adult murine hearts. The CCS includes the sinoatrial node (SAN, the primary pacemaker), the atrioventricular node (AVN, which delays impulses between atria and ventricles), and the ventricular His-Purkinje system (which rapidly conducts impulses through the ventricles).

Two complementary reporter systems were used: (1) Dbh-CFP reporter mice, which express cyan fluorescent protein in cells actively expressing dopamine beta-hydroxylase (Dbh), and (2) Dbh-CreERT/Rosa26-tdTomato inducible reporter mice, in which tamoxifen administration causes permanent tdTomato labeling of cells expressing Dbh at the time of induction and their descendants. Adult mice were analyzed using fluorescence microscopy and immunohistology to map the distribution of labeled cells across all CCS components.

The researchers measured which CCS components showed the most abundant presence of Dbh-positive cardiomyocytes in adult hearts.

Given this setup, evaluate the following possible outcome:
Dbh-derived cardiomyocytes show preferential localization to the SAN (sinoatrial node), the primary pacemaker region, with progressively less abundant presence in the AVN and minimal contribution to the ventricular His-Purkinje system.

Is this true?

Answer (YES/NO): NO